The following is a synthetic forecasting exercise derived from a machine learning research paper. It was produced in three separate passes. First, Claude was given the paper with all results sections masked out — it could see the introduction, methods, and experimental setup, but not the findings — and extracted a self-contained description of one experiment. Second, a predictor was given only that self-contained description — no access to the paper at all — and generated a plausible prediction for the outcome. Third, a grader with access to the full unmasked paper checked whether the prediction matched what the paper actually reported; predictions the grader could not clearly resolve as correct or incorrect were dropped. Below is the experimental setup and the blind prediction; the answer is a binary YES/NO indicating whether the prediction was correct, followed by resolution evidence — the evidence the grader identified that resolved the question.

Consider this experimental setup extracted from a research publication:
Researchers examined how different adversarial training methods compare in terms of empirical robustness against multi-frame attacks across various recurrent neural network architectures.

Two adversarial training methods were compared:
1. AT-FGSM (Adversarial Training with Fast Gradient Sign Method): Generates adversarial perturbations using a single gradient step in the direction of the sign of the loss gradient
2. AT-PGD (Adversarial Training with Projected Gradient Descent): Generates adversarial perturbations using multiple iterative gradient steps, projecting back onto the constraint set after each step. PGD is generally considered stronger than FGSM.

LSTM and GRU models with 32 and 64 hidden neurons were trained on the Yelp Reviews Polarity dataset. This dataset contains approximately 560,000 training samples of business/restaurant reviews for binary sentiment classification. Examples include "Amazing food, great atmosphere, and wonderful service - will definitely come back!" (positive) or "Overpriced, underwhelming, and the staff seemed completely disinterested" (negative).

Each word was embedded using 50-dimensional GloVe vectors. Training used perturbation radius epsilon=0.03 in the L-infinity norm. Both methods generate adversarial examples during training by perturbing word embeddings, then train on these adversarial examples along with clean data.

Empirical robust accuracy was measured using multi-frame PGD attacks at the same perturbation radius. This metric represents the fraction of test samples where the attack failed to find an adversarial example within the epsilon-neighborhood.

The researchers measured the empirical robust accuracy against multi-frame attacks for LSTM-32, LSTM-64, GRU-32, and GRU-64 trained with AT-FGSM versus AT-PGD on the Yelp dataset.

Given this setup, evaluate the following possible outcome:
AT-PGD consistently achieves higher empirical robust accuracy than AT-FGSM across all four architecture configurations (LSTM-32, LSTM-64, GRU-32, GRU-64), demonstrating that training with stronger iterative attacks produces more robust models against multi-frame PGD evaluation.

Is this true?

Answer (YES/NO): NO